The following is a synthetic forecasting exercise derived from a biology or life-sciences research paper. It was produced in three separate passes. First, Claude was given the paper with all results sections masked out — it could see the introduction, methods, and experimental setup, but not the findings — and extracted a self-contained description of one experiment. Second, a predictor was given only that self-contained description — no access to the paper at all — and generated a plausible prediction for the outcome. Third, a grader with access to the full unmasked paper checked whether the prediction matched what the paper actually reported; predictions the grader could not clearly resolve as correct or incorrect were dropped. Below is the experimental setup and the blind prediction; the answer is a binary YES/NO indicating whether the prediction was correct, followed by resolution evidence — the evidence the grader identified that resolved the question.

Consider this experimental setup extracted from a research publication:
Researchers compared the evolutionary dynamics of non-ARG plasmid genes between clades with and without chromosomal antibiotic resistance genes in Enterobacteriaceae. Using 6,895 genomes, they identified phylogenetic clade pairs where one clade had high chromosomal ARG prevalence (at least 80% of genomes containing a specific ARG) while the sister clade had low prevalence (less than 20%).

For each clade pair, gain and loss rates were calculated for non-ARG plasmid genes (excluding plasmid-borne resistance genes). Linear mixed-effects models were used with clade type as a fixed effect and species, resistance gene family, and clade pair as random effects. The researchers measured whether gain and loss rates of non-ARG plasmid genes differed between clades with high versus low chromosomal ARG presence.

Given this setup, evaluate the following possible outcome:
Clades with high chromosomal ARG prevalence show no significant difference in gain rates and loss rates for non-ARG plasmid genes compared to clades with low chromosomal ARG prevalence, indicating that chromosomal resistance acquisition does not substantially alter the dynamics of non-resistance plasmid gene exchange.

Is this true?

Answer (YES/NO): NO